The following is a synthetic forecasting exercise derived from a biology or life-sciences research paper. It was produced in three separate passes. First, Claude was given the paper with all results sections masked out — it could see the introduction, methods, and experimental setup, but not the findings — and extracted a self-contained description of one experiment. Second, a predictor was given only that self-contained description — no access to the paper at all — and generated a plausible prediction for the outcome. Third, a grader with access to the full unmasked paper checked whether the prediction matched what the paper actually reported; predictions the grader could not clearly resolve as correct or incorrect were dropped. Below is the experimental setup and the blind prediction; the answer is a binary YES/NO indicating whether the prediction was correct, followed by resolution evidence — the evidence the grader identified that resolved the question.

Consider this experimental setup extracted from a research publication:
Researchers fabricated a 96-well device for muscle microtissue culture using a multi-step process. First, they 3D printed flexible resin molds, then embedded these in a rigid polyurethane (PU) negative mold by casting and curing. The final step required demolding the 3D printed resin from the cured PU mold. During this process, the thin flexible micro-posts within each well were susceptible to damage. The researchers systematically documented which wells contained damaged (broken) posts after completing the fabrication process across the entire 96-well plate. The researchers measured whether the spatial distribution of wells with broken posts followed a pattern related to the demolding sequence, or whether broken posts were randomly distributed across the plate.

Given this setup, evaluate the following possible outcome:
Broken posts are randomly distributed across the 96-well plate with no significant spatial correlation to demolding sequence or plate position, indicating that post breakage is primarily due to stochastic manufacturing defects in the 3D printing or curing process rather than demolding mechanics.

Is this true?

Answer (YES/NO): NO